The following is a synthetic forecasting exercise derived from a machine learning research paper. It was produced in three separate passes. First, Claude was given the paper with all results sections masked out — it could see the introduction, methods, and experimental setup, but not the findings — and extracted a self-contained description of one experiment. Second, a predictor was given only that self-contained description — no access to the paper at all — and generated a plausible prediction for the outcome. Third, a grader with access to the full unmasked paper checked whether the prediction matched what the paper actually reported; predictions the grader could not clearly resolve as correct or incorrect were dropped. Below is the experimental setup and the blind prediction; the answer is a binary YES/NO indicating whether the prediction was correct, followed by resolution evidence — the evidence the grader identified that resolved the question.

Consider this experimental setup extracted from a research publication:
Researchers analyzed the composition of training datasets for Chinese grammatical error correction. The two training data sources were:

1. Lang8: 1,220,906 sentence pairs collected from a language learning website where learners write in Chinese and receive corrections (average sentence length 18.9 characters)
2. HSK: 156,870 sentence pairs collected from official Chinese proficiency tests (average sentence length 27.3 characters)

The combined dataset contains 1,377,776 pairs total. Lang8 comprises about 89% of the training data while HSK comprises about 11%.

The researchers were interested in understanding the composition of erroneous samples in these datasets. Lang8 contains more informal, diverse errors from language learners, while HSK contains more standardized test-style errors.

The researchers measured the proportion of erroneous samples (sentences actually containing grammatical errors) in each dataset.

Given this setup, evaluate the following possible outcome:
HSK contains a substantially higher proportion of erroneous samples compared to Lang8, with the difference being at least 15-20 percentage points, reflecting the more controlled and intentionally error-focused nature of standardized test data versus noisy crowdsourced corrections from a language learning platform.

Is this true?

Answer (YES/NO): NO